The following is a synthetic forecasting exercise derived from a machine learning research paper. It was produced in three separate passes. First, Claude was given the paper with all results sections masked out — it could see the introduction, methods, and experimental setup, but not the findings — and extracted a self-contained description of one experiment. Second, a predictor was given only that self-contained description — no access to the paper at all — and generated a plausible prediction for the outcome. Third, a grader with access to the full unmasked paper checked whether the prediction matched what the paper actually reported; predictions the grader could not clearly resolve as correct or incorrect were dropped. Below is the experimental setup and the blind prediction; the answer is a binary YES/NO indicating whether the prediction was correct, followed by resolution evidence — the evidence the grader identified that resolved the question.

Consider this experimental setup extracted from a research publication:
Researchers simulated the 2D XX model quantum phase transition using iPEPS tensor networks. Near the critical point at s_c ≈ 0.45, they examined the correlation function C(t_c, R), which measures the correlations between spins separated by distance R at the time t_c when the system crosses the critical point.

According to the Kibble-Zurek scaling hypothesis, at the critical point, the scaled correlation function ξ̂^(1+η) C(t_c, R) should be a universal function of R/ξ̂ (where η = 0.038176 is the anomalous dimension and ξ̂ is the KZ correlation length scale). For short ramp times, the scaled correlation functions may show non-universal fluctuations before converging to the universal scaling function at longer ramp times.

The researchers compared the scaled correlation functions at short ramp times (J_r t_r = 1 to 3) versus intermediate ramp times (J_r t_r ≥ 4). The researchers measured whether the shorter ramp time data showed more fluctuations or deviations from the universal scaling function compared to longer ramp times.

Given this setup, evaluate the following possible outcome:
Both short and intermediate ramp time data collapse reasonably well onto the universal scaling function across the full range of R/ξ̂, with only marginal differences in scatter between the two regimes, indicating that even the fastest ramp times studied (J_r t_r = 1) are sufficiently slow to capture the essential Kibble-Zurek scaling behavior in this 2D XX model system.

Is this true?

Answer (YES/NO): NO